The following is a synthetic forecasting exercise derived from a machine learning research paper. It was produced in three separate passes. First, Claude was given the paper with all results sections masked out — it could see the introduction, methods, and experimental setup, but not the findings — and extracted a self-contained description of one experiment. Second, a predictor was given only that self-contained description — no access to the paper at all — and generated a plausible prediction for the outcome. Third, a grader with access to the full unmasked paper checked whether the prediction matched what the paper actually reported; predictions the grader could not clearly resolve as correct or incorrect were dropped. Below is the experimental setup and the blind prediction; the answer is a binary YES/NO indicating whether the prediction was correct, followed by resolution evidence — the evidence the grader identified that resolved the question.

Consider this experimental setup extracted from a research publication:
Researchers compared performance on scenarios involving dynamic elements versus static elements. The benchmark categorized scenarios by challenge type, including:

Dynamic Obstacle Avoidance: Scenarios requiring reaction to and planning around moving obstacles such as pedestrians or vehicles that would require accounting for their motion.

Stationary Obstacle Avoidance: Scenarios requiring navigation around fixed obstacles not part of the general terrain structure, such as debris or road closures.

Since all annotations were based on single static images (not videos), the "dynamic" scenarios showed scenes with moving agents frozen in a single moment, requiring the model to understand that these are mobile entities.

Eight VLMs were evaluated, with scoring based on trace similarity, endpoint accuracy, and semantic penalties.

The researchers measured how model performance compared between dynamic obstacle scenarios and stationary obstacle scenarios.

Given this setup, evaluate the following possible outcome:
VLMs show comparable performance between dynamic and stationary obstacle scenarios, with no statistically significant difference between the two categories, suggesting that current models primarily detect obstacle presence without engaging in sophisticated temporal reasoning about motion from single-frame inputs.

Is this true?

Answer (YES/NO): NO